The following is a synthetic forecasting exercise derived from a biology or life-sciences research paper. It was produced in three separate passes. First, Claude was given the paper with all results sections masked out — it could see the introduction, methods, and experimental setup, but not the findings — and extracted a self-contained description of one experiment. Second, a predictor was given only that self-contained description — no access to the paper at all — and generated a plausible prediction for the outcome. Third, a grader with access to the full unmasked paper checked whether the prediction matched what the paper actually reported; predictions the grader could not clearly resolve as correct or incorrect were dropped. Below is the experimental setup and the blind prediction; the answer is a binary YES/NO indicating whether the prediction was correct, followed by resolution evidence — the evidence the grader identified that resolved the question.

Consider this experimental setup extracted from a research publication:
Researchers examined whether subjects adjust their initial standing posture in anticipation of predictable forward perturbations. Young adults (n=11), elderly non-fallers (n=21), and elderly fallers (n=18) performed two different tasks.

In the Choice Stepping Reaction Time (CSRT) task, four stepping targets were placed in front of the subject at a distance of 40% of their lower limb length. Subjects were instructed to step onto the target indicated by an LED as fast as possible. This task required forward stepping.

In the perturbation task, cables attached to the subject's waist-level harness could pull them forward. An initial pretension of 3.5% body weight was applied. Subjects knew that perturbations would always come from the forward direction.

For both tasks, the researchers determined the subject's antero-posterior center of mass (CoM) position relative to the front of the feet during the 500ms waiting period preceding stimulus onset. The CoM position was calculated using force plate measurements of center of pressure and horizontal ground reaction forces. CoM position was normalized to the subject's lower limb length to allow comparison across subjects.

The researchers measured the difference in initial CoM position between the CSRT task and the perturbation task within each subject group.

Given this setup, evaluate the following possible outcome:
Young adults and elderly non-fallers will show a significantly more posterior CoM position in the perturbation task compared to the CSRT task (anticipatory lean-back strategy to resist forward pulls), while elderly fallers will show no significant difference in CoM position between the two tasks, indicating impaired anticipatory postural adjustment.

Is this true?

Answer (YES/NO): NO